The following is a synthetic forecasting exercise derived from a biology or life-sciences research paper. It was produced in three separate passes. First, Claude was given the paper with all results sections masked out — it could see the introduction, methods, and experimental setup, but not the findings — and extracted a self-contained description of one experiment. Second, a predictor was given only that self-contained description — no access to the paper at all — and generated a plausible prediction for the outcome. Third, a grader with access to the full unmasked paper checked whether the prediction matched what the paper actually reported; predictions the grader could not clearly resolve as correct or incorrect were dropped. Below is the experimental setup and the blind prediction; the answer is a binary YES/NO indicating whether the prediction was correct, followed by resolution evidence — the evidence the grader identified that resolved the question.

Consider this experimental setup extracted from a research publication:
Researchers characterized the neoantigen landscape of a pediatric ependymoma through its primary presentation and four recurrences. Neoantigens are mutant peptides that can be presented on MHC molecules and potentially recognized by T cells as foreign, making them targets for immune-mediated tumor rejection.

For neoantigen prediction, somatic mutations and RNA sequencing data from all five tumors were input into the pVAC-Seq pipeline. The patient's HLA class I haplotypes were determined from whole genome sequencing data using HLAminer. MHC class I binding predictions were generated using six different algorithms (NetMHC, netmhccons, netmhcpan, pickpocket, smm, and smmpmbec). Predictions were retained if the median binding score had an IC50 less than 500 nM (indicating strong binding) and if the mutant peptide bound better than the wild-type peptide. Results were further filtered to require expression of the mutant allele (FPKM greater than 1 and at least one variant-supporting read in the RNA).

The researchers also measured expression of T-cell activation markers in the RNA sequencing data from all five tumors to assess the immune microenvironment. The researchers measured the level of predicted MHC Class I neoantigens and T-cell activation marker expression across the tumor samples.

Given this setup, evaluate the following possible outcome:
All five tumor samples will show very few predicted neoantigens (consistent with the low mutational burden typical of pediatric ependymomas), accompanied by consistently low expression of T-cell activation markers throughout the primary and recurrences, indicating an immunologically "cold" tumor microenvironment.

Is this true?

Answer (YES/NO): YES